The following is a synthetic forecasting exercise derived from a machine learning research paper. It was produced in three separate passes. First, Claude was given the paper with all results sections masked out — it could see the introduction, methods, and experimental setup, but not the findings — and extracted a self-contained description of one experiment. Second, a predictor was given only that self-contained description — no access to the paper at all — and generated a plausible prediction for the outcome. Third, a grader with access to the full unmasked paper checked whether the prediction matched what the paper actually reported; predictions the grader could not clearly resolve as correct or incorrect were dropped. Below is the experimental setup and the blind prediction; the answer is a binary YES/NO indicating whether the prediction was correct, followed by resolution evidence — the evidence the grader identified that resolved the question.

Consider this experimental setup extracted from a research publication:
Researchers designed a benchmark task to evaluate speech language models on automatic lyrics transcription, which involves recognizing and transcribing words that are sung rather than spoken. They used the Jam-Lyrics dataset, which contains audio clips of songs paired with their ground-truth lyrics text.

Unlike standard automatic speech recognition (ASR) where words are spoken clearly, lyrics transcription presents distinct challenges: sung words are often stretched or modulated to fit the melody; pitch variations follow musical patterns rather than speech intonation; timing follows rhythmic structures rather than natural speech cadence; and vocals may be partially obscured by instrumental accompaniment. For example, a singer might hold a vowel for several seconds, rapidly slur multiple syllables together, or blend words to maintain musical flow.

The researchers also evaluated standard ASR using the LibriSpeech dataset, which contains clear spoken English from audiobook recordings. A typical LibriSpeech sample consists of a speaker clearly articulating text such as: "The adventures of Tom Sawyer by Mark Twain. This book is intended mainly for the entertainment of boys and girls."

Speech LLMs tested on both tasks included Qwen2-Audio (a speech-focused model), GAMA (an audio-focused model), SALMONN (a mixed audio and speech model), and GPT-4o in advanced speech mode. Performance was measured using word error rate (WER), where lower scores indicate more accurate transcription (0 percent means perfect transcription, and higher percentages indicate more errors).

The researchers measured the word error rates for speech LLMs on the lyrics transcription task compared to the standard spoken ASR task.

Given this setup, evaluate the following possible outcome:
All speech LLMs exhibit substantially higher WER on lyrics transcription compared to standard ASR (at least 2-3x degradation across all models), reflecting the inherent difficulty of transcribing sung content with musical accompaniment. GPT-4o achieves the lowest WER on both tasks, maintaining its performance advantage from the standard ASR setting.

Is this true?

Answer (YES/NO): NO